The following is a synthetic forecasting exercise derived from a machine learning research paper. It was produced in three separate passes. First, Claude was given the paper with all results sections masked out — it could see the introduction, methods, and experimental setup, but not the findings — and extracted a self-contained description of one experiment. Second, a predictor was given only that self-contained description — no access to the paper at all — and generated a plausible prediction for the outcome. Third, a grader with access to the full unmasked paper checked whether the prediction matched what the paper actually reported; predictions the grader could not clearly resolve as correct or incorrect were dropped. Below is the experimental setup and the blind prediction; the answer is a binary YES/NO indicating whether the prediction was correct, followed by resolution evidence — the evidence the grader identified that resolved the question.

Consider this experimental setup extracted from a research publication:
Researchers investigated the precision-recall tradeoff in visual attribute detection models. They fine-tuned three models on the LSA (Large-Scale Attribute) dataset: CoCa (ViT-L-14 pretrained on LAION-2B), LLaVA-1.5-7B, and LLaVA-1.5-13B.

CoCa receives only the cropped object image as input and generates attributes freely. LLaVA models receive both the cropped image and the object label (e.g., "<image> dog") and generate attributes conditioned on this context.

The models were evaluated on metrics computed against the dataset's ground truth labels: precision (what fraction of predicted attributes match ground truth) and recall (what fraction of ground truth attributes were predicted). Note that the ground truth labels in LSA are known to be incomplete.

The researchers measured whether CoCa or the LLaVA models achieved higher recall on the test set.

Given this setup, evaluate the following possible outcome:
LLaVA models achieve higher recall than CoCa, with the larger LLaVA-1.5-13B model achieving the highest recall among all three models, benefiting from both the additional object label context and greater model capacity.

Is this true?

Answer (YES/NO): YES